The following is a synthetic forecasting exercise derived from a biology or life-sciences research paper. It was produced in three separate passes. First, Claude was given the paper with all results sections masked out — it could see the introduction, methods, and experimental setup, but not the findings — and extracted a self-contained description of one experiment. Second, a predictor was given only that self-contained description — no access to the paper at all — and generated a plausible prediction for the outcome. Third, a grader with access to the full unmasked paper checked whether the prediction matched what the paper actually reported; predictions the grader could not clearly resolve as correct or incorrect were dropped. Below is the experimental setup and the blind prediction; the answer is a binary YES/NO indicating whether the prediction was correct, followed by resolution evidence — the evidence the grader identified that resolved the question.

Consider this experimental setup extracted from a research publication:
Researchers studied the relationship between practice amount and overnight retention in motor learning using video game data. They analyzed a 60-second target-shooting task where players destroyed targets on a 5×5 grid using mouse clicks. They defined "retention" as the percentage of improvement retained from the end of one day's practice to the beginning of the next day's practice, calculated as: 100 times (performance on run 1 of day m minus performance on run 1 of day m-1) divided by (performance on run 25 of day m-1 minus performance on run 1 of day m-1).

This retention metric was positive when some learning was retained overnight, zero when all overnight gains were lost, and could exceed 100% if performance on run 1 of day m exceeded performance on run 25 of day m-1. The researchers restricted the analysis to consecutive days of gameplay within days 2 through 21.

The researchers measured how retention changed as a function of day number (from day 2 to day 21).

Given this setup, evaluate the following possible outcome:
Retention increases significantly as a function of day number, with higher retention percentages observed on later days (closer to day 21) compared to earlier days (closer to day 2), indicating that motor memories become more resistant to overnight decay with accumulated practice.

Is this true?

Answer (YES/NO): NO